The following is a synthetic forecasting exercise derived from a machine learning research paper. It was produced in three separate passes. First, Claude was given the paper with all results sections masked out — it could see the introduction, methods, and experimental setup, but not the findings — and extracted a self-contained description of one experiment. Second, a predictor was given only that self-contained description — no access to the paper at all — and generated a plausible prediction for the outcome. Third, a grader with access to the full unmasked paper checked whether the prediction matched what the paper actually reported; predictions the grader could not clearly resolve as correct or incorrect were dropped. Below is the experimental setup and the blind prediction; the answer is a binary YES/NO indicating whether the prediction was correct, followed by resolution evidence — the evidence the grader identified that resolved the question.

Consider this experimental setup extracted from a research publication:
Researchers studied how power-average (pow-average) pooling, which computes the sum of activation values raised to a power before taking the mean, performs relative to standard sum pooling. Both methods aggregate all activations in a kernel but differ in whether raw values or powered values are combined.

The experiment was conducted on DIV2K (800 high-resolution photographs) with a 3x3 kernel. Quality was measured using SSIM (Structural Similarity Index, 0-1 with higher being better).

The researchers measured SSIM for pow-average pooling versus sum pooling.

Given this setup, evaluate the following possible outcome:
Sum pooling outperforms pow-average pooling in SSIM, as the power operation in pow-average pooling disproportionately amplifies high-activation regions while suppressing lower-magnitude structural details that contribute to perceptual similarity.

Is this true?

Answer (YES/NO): NO